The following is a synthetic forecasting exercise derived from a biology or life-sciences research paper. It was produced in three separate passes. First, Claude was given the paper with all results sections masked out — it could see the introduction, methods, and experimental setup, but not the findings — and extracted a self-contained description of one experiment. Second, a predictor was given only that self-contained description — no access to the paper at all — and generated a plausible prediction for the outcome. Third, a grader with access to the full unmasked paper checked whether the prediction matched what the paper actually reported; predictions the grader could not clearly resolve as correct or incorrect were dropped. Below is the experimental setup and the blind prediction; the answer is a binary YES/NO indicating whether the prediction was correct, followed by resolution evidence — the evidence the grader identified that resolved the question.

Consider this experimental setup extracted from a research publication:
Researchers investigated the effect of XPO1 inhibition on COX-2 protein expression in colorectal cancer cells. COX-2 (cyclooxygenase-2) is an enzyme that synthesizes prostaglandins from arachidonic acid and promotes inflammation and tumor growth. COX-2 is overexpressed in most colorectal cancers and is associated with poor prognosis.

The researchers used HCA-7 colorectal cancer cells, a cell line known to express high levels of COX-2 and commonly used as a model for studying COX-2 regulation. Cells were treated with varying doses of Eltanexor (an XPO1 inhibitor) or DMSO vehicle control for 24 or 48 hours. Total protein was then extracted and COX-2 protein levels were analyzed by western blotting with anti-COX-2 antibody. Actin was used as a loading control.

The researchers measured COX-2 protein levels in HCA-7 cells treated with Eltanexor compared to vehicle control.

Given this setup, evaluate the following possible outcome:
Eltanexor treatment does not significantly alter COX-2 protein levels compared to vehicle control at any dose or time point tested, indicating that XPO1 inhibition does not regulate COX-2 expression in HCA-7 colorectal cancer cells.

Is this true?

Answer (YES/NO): NO